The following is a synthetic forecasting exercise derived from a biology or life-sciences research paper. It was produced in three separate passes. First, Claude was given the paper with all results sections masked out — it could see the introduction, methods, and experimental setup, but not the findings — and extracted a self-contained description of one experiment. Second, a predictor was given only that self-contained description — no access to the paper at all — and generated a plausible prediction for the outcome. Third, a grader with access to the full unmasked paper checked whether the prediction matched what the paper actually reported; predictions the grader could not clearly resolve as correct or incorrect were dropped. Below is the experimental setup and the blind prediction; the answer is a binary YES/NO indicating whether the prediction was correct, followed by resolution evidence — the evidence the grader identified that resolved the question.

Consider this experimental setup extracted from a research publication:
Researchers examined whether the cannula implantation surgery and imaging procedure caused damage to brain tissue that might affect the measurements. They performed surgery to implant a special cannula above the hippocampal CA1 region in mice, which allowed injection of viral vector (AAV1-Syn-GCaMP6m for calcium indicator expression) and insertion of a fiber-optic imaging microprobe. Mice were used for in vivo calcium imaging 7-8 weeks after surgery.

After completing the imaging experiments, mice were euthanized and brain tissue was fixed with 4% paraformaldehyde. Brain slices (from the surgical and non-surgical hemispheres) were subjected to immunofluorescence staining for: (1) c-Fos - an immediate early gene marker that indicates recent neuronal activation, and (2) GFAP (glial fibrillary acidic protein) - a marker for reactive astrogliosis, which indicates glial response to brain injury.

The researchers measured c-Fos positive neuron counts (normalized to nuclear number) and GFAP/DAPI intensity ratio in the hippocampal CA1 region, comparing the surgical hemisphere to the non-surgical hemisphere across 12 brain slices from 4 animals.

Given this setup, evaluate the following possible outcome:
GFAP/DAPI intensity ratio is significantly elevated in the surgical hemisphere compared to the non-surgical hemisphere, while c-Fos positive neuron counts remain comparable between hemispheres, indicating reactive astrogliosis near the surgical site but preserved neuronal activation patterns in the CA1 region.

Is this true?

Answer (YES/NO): NO